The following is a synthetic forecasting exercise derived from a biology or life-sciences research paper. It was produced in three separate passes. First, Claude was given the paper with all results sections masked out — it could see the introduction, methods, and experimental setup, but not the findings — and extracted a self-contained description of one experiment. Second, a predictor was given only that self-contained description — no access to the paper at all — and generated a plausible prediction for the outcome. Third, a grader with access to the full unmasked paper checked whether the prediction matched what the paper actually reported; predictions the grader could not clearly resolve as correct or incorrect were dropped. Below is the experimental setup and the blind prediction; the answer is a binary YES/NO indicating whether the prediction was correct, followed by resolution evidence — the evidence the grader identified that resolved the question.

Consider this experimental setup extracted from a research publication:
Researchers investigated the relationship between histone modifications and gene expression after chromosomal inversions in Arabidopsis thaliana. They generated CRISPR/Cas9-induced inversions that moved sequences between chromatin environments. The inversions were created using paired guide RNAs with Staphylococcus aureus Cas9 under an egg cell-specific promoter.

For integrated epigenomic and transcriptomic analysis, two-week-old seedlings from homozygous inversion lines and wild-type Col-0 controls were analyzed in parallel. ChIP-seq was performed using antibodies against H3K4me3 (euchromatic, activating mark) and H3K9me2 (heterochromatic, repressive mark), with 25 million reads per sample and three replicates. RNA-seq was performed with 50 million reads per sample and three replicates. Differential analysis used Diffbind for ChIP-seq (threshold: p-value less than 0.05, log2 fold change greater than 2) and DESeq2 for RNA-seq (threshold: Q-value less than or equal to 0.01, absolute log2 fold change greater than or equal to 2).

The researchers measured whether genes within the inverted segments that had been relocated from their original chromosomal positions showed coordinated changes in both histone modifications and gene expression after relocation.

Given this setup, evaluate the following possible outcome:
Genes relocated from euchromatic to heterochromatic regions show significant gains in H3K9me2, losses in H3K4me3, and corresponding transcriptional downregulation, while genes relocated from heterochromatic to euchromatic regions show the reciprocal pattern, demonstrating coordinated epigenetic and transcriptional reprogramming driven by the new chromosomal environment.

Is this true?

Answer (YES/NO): NO